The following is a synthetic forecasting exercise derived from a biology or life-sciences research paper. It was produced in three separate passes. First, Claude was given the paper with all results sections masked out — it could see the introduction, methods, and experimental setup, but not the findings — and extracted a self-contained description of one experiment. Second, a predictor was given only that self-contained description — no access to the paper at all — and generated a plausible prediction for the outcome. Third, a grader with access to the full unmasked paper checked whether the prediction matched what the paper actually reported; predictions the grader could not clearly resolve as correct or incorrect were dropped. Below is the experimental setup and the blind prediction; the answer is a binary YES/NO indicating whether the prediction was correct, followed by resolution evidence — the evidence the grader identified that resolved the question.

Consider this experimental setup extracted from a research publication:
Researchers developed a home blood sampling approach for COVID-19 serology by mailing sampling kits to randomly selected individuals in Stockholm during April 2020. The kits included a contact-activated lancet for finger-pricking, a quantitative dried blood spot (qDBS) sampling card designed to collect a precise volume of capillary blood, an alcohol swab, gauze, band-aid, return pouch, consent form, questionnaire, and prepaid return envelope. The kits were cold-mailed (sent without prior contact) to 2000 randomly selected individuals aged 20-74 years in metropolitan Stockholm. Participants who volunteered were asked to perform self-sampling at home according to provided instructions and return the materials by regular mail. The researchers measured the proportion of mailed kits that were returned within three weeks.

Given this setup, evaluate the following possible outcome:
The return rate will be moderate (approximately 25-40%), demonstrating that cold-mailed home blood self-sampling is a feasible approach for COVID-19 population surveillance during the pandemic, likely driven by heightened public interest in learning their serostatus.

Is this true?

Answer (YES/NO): NO